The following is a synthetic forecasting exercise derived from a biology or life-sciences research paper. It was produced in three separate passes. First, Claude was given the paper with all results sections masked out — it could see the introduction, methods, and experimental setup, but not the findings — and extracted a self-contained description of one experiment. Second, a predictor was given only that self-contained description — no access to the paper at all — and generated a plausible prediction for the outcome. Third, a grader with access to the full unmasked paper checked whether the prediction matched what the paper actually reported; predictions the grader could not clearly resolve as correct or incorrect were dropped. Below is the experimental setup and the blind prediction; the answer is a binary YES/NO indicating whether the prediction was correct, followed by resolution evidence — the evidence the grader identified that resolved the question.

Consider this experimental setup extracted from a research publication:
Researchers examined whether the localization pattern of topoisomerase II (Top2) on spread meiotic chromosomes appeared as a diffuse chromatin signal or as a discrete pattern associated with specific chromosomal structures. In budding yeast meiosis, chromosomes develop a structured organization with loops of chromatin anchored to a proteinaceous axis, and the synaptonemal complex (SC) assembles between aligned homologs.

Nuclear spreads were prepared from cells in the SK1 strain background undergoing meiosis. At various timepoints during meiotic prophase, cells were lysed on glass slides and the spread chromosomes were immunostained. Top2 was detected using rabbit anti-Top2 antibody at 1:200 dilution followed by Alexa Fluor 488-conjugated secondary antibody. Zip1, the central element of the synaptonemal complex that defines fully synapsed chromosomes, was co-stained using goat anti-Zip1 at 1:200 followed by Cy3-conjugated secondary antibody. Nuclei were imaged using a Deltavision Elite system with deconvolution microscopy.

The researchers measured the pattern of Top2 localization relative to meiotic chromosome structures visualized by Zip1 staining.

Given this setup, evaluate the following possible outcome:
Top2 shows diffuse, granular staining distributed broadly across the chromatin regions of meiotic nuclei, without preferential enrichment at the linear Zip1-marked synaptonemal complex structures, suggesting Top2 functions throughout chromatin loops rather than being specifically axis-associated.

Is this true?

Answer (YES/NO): NO